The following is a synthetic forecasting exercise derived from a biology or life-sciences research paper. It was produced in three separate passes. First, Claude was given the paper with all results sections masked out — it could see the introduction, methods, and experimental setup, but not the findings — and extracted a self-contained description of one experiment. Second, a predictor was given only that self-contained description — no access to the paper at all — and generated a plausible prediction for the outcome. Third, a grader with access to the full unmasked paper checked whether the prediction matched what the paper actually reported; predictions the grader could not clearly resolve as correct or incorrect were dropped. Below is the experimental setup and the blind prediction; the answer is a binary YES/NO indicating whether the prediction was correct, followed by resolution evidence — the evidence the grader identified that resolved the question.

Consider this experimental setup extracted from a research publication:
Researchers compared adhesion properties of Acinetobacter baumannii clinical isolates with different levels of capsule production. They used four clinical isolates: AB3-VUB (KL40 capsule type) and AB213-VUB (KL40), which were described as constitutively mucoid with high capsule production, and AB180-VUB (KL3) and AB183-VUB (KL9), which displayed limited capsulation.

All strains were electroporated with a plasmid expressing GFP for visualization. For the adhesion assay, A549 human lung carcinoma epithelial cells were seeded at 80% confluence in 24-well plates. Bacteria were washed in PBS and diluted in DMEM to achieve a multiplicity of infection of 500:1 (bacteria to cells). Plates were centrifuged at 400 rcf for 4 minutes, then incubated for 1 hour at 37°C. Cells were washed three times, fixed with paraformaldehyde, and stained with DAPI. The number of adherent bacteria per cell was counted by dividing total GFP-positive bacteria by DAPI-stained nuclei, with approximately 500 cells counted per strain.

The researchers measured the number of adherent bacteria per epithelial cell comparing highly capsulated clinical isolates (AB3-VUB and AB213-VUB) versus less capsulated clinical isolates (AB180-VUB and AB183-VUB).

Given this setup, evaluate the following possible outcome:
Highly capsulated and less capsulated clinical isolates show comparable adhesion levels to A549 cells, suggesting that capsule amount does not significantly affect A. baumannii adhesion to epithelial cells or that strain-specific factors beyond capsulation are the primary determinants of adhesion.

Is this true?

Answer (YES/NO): NO